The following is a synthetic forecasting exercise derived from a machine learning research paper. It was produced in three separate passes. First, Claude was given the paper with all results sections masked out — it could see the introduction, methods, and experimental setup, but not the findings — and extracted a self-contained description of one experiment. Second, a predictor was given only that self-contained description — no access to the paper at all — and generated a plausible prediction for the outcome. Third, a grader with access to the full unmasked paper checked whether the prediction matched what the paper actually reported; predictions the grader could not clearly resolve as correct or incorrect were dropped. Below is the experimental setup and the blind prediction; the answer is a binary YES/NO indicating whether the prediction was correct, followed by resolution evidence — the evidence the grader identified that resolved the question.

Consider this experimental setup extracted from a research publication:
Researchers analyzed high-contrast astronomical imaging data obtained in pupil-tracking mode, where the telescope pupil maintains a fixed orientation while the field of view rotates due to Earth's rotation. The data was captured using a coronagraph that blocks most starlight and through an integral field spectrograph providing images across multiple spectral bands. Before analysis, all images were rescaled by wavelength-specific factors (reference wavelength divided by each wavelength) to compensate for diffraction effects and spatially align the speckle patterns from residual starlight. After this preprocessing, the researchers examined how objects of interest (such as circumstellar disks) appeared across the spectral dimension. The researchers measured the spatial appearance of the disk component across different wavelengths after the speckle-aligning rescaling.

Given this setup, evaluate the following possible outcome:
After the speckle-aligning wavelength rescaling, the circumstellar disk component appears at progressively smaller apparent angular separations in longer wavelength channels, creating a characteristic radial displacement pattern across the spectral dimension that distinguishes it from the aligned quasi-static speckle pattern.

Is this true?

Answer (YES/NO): YES